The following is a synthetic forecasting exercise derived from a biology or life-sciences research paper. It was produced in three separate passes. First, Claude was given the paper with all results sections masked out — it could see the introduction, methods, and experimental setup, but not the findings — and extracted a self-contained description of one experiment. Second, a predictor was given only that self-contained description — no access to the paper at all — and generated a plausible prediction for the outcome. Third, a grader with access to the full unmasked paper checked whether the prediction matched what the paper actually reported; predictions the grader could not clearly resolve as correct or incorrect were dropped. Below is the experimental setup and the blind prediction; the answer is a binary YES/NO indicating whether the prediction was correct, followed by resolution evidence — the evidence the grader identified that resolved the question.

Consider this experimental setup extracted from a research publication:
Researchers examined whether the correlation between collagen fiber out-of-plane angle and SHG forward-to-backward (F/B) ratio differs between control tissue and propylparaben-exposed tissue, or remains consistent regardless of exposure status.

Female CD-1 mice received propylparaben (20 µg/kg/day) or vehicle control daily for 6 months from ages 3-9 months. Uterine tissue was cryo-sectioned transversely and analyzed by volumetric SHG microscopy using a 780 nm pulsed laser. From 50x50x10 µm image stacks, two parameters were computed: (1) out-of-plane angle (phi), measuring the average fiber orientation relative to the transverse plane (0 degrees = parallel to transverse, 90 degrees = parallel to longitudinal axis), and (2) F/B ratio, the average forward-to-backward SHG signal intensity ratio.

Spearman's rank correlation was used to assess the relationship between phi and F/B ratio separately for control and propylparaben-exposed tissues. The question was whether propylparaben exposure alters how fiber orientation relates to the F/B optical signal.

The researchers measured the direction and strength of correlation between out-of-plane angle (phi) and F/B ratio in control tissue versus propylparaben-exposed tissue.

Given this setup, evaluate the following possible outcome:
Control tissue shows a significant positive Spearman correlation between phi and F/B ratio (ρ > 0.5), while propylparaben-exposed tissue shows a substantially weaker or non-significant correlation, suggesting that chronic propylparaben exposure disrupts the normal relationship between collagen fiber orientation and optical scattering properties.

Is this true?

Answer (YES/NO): NO